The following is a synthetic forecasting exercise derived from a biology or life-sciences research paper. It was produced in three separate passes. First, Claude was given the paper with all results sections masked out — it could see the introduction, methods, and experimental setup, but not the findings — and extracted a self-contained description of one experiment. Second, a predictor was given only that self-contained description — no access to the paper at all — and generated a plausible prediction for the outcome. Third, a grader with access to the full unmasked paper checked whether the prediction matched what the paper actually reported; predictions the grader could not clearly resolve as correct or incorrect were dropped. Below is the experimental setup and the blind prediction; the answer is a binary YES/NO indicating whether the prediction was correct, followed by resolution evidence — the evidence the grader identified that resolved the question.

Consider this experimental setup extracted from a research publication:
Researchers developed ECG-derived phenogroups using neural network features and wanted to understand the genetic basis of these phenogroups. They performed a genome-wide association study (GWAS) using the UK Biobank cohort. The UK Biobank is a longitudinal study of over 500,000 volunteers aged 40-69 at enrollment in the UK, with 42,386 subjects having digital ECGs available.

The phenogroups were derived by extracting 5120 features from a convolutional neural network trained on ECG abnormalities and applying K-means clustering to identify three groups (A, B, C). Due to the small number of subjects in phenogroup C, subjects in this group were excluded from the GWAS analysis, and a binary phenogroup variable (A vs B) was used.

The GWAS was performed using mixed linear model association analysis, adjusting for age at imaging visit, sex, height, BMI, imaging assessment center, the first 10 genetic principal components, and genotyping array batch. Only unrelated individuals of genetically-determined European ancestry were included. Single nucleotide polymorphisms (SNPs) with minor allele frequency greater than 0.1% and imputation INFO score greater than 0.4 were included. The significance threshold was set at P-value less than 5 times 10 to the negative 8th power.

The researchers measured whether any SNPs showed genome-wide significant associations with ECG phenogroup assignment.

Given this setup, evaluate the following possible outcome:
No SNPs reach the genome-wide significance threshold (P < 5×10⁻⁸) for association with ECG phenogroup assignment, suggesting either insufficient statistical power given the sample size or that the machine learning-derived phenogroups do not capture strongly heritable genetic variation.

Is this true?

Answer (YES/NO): NO